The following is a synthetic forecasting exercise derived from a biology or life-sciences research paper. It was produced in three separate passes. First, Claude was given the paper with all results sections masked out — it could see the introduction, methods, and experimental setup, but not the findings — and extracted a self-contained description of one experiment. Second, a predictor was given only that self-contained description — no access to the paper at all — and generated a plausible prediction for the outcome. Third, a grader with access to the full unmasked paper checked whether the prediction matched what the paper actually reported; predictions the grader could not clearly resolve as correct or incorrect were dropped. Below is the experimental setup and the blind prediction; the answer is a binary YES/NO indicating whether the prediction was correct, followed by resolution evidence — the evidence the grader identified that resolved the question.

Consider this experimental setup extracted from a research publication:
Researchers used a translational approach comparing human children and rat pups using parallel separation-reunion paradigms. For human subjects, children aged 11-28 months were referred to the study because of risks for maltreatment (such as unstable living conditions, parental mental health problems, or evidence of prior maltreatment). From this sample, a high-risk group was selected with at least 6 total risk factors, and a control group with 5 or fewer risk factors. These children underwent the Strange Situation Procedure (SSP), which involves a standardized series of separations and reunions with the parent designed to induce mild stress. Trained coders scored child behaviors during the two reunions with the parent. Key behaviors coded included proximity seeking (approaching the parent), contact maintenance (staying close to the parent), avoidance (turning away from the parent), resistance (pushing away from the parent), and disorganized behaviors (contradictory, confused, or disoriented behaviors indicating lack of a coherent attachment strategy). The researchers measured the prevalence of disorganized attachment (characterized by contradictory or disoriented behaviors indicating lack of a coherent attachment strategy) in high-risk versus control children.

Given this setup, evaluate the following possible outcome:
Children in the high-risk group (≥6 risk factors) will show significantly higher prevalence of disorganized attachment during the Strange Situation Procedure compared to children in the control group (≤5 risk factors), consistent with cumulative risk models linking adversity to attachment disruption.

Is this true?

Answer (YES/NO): YES